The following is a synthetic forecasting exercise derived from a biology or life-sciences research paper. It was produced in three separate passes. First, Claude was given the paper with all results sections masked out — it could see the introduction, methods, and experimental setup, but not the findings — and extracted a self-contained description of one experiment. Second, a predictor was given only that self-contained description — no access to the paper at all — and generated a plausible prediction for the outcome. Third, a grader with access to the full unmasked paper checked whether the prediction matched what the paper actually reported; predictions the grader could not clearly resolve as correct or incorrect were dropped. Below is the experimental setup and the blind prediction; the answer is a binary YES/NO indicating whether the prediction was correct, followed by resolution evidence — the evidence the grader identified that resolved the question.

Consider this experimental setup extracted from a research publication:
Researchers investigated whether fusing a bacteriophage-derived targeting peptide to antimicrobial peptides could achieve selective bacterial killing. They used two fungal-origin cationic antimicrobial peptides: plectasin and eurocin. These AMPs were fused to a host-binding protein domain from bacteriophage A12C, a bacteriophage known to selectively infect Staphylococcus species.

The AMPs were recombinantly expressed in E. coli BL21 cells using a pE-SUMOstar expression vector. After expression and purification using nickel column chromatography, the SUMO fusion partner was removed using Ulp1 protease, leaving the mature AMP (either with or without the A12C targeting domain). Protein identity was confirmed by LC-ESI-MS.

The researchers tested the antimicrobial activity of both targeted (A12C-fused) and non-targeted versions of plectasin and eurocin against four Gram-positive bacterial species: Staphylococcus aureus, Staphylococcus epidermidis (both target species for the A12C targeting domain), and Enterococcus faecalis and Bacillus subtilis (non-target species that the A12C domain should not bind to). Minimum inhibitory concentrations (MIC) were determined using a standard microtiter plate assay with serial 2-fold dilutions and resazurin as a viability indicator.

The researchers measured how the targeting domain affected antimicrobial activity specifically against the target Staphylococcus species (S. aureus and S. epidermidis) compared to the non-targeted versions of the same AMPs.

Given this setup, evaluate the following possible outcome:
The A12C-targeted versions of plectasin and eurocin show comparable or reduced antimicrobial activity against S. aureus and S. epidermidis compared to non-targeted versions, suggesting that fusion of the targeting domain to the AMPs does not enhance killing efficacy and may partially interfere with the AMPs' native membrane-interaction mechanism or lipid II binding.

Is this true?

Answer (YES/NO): YES